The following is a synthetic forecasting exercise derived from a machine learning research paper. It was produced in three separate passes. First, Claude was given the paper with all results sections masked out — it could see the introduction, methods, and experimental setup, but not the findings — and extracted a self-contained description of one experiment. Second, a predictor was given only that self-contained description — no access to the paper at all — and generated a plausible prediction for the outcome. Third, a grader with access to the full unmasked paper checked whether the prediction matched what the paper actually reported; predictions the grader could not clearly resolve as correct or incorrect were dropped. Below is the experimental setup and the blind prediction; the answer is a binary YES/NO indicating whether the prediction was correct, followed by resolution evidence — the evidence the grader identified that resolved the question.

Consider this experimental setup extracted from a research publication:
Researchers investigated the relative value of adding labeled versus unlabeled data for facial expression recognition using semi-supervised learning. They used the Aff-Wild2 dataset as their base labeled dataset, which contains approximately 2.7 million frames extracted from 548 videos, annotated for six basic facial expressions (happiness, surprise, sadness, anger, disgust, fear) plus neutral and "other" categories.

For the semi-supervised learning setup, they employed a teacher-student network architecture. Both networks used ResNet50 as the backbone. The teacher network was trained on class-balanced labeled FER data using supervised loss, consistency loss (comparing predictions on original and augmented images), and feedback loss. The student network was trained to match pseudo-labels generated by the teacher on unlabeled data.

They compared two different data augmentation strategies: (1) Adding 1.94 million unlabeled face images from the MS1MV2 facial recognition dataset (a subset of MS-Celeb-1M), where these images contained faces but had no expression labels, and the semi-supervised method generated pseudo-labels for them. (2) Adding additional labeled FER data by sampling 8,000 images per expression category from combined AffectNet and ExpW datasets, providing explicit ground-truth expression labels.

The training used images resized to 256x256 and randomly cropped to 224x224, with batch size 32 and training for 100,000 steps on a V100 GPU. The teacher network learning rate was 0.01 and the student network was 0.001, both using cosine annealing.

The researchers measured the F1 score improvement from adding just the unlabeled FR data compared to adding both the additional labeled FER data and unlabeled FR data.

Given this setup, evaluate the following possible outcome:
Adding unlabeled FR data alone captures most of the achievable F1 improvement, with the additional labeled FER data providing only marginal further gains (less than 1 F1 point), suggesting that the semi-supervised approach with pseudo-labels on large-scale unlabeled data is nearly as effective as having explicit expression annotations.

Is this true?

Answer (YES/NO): YES